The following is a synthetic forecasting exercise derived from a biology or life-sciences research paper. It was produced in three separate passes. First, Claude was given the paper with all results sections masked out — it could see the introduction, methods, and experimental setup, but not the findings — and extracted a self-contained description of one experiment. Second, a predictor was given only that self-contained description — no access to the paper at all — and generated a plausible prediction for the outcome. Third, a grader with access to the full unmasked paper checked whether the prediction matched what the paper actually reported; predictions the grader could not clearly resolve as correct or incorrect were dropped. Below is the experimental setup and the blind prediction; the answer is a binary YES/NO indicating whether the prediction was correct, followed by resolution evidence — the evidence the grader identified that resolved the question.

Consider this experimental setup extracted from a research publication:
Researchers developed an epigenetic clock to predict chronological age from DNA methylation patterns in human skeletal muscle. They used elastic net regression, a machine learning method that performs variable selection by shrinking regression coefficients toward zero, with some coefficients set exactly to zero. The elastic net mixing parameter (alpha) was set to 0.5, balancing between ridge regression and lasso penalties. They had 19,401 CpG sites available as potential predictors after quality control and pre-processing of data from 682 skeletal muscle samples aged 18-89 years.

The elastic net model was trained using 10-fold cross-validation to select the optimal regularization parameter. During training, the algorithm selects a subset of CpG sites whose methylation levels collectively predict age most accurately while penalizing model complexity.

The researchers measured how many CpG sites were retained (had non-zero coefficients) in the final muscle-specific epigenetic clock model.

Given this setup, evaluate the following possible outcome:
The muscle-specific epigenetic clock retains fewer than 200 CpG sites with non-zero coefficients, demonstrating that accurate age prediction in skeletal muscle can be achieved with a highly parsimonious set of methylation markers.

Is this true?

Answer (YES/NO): NO